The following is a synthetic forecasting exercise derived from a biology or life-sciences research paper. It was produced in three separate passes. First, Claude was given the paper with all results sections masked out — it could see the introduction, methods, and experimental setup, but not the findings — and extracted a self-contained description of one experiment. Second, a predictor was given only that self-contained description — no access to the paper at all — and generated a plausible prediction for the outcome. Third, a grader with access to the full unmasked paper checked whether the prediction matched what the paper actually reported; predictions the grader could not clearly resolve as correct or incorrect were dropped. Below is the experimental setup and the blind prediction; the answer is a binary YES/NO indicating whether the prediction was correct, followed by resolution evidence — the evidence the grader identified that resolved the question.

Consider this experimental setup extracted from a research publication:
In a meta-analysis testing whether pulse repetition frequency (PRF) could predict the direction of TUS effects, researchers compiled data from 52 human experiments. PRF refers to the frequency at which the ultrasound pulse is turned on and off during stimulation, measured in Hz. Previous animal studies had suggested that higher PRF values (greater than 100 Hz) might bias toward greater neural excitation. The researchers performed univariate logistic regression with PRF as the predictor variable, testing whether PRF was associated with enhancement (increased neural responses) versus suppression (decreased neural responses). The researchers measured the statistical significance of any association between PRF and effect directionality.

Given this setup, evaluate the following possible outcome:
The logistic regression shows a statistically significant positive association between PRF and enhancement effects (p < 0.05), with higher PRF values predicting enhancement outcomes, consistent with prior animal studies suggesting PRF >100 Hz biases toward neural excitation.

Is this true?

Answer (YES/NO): NO